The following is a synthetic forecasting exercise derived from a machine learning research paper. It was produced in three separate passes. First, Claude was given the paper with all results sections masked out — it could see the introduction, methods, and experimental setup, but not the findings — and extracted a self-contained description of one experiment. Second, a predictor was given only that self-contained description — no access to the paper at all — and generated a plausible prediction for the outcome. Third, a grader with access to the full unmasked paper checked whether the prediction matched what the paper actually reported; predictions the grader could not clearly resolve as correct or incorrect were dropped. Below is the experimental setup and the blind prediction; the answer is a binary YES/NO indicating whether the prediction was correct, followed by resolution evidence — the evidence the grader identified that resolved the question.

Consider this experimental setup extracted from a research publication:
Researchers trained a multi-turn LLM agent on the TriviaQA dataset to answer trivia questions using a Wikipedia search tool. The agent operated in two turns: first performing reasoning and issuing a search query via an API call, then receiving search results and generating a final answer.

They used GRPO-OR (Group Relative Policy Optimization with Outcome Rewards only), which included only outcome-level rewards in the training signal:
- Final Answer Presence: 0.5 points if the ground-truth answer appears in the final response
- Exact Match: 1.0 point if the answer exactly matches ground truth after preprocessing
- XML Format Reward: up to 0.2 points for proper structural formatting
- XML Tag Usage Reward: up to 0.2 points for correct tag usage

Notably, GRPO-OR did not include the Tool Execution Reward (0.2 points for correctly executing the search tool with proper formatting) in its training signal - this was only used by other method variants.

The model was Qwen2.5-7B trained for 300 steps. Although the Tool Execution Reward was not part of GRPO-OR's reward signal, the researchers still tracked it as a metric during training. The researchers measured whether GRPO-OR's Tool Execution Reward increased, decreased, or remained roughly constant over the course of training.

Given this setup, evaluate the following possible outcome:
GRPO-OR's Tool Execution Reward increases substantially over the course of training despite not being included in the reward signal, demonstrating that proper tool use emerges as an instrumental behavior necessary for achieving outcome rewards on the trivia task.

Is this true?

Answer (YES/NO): NO